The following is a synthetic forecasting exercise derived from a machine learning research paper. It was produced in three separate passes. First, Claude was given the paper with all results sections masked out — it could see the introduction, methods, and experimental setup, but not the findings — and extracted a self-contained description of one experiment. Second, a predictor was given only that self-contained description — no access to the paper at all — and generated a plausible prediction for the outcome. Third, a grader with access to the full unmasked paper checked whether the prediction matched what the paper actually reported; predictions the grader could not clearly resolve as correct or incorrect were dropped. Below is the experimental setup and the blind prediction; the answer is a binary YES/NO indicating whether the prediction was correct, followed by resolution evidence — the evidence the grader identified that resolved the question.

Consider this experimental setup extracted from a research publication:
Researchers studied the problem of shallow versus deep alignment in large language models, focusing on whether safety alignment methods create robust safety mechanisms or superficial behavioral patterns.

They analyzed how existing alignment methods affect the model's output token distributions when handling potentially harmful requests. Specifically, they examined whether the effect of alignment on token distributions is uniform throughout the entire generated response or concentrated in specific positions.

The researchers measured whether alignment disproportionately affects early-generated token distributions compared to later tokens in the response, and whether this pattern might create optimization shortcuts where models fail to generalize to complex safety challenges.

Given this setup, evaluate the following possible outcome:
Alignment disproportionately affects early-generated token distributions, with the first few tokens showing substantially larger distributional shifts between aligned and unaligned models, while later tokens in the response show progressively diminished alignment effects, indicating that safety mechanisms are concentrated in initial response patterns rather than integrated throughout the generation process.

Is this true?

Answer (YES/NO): YES